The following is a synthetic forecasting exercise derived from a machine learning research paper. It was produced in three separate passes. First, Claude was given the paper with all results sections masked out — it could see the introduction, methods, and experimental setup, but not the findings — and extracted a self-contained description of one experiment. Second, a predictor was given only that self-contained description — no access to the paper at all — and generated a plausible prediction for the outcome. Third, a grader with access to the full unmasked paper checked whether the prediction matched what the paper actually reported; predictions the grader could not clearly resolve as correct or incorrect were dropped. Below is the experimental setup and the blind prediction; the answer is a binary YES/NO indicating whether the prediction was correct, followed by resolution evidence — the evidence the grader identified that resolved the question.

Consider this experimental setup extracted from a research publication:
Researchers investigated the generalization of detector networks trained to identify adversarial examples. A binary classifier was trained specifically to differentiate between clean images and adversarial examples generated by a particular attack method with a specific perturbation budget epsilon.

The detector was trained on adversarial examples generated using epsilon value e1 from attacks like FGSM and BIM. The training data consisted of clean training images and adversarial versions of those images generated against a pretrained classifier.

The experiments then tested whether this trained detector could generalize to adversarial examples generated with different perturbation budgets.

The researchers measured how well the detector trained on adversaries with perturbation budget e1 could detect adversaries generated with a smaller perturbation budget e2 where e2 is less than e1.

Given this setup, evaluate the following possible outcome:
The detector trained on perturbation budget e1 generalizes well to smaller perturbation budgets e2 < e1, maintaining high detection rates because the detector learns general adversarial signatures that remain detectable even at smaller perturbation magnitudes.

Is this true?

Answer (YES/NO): NO